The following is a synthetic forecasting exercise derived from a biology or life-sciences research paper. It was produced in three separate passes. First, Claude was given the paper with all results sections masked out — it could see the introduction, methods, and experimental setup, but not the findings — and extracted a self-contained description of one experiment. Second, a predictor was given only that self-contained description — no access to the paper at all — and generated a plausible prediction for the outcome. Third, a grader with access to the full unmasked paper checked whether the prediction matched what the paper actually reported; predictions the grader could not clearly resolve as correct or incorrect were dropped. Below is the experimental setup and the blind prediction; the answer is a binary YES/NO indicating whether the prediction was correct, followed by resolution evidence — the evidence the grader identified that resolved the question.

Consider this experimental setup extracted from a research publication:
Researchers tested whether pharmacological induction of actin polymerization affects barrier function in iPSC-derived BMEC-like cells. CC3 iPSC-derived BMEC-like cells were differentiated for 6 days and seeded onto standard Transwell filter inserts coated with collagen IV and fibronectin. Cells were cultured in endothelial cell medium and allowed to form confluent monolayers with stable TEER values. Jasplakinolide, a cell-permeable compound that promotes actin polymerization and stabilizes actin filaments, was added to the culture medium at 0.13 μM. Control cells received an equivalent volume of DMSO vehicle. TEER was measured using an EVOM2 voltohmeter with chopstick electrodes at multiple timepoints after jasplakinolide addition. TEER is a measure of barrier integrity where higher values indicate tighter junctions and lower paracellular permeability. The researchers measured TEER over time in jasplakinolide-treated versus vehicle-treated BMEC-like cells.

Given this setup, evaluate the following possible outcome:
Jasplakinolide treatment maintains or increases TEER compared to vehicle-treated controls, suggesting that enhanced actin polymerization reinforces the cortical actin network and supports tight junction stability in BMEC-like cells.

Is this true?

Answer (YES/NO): NO